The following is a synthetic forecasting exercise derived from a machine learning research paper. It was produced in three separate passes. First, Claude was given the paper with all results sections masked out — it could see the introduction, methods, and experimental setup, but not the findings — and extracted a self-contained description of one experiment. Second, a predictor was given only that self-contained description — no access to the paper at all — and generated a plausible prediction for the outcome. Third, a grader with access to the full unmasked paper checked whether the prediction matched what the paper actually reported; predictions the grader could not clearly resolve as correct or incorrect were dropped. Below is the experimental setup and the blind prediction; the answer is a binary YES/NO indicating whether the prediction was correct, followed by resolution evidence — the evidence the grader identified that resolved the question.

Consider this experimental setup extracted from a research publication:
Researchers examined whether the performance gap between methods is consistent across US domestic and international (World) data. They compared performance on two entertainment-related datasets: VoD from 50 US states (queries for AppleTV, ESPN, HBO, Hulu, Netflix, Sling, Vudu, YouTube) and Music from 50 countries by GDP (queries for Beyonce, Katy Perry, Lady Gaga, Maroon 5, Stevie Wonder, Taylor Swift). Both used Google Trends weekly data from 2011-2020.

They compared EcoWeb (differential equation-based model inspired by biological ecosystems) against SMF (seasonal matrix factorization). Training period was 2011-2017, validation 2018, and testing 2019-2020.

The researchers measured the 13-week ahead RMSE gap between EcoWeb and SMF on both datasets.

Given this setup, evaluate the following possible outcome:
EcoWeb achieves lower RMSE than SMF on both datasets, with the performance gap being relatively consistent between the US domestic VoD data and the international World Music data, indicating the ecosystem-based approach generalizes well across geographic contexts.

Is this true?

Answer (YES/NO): NO